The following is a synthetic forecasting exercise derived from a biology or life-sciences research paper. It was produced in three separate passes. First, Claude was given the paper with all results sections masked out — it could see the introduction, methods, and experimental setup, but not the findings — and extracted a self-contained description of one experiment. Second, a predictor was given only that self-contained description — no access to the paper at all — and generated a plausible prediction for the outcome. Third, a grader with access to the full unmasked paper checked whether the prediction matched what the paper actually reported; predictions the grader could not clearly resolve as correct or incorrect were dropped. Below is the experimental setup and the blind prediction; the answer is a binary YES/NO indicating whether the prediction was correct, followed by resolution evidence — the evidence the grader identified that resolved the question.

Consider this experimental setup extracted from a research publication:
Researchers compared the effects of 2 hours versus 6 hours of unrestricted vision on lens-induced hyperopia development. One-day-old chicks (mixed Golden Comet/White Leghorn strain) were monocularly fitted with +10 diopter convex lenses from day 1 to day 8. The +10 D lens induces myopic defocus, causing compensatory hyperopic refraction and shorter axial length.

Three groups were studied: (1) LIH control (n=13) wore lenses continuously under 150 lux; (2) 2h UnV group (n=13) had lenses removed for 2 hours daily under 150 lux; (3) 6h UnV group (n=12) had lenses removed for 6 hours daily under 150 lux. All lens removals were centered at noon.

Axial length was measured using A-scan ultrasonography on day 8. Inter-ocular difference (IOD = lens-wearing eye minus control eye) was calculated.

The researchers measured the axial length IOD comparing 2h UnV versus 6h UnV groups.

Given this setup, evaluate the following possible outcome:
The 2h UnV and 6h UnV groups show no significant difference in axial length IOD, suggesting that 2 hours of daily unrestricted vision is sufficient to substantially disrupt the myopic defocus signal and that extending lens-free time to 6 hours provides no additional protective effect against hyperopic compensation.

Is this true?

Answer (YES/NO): NO